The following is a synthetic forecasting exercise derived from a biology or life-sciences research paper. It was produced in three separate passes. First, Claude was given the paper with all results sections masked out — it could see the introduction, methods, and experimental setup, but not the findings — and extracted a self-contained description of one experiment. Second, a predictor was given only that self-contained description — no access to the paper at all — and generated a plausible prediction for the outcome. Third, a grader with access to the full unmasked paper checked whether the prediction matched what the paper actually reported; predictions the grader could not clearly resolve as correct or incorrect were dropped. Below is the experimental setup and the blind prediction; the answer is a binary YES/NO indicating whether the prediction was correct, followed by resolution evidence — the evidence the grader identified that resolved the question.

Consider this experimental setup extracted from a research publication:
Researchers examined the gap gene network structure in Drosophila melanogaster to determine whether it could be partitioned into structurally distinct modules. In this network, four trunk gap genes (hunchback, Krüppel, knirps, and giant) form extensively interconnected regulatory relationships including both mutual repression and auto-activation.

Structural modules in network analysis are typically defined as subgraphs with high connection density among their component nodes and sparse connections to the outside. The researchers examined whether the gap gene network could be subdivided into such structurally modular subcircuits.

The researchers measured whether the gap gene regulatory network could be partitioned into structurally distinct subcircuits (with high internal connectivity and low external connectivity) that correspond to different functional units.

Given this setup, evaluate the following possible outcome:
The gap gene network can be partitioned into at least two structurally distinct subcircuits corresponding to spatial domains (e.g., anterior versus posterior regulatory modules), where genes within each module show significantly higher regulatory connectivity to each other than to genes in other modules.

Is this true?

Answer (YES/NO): NO